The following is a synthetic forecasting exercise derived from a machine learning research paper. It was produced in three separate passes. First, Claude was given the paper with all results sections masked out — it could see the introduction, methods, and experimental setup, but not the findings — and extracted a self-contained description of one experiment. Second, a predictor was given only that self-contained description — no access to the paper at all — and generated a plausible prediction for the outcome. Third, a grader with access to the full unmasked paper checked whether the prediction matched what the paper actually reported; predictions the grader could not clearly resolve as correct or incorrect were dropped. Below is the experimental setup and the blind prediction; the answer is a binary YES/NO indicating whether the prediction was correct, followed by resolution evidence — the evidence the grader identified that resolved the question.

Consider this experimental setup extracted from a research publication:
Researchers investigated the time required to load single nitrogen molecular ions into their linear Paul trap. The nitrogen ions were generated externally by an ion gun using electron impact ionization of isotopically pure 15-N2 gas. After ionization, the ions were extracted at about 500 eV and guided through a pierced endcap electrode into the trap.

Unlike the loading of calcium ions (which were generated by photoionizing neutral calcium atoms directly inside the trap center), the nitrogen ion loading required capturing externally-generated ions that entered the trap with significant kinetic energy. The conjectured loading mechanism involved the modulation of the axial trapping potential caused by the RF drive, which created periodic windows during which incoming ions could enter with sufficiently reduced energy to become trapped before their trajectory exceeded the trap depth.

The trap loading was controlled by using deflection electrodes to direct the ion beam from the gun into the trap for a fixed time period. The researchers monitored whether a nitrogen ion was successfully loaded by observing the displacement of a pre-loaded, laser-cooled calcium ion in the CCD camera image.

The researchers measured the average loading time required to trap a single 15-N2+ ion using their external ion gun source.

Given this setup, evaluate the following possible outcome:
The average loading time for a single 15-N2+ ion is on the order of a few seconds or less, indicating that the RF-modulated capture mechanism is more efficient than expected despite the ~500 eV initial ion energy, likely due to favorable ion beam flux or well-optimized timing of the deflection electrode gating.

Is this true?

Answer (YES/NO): NO